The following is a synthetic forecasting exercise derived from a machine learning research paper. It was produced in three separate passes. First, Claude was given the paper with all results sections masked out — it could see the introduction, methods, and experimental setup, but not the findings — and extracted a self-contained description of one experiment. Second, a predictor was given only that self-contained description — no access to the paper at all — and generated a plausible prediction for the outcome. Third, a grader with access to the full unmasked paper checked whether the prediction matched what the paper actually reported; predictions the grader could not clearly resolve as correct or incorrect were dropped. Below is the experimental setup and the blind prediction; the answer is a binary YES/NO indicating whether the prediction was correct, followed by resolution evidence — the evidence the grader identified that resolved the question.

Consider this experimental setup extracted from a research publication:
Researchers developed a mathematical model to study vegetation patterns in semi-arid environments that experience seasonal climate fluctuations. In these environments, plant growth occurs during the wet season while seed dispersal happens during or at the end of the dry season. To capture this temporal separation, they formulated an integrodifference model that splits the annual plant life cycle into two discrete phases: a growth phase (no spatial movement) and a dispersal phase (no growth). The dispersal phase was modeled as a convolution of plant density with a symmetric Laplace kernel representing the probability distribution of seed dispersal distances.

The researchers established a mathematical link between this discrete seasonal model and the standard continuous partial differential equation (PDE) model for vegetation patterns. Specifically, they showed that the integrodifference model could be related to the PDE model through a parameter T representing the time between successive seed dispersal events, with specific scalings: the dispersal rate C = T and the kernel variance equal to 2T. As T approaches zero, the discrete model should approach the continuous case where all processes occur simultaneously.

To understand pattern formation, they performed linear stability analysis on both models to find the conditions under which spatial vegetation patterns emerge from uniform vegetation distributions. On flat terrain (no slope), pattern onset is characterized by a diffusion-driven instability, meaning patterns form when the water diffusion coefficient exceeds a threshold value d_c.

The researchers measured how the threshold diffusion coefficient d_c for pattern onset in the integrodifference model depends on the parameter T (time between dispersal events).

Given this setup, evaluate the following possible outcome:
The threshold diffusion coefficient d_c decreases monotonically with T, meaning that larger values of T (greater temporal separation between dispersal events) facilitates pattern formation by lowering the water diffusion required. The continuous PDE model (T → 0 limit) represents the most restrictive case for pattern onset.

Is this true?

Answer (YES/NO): NO